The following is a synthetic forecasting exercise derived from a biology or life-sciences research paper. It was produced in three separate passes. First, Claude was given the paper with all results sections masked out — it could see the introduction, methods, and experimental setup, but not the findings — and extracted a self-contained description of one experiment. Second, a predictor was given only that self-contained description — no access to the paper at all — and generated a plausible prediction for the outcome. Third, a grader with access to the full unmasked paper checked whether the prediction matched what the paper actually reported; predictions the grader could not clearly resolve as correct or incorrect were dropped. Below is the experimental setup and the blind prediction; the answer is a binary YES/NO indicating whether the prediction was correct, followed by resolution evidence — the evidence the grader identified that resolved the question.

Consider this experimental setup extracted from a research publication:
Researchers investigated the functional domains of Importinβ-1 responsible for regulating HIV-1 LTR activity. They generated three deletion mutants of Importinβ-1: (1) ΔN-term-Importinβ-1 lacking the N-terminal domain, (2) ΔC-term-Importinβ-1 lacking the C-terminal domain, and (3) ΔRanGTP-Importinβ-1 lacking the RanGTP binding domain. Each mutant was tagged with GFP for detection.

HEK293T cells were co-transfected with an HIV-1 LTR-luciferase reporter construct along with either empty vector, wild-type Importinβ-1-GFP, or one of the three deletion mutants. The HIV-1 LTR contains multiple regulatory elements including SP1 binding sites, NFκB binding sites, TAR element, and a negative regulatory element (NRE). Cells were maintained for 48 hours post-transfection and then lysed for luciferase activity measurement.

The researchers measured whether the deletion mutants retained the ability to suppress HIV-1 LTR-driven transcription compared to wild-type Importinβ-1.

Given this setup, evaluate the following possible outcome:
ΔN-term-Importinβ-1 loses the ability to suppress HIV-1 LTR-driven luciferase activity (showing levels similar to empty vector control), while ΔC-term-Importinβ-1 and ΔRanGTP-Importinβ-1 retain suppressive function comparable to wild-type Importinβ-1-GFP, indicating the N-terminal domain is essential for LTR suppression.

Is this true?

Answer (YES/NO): NO